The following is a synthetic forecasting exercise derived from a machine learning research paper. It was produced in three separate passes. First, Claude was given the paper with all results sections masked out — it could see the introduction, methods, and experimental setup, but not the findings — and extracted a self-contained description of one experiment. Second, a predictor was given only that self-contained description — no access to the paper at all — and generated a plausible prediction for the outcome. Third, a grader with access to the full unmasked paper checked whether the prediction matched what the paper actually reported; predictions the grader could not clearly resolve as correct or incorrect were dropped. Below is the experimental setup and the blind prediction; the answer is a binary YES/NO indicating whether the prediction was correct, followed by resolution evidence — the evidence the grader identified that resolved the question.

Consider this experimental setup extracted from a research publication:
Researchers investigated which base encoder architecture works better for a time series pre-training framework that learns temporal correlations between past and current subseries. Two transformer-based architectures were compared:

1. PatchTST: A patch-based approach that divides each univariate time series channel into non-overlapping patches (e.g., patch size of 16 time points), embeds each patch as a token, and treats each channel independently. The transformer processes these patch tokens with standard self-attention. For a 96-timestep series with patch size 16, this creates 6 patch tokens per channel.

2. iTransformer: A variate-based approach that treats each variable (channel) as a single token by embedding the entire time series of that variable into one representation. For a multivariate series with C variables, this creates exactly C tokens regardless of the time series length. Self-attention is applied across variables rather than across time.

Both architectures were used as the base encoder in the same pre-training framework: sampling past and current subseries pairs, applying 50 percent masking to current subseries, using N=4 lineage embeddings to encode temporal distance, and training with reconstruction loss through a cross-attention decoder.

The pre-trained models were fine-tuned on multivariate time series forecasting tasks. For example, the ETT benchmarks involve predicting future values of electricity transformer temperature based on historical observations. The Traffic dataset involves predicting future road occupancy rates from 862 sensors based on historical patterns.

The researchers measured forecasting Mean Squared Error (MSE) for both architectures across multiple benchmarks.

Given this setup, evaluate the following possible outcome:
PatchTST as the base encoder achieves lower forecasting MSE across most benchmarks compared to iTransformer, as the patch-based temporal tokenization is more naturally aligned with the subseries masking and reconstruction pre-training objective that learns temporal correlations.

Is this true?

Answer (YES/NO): YES